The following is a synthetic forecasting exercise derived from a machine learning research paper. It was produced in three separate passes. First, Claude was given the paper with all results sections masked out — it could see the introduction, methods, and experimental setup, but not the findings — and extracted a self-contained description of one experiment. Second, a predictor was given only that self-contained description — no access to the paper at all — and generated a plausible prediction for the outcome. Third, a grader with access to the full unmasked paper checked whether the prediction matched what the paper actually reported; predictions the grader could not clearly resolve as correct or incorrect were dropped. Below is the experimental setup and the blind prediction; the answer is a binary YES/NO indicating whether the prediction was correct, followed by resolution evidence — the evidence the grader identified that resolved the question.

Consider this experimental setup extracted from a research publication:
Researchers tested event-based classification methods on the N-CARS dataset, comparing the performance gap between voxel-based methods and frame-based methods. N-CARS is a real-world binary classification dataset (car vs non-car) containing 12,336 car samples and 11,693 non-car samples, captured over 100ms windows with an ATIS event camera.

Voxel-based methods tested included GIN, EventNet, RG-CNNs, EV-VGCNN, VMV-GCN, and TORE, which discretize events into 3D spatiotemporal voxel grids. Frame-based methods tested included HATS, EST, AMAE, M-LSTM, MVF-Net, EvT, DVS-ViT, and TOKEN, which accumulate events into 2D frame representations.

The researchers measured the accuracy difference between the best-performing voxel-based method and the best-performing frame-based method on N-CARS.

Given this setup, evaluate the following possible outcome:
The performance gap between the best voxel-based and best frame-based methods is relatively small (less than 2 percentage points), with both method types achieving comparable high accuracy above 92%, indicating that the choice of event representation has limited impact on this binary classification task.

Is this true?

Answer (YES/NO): YES